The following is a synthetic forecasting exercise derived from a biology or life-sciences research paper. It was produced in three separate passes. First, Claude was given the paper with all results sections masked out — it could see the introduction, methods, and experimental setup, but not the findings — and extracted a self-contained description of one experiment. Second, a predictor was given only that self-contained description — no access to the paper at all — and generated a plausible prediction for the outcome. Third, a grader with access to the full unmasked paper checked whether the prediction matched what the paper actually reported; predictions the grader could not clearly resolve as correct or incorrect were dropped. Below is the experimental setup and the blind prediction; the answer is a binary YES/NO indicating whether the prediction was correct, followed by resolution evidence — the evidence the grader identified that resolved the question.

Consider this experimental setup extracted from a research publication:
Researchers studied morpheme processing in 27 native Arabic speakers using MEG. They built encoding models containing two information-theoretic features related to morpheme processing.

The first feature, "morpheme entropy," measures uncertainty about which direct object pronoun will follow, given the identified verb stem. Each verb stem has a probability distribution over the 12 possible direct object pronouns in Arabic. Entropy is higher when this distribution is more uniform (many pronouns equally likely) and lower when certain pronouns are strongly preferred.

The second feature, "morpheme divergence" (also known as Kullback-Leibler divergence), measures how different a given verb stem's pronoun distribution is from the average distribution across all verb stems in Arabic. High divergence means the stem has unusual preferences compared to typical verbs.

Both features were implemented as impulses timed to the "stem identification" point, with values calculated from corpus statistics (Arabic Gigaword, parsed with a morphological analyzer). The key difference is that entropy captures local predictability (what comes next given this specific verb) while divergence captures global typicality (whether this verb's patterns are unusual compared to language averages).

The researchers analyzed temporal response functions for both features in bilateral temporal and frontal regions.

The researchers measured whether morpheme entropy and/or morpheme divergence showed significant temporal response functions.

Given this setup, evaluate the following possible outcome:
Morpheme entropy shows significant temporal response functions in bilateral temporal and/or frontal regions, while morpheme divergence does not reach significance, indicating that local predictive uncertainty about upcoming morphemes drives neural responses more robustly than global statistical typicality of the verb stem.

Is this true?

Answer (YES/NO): NO